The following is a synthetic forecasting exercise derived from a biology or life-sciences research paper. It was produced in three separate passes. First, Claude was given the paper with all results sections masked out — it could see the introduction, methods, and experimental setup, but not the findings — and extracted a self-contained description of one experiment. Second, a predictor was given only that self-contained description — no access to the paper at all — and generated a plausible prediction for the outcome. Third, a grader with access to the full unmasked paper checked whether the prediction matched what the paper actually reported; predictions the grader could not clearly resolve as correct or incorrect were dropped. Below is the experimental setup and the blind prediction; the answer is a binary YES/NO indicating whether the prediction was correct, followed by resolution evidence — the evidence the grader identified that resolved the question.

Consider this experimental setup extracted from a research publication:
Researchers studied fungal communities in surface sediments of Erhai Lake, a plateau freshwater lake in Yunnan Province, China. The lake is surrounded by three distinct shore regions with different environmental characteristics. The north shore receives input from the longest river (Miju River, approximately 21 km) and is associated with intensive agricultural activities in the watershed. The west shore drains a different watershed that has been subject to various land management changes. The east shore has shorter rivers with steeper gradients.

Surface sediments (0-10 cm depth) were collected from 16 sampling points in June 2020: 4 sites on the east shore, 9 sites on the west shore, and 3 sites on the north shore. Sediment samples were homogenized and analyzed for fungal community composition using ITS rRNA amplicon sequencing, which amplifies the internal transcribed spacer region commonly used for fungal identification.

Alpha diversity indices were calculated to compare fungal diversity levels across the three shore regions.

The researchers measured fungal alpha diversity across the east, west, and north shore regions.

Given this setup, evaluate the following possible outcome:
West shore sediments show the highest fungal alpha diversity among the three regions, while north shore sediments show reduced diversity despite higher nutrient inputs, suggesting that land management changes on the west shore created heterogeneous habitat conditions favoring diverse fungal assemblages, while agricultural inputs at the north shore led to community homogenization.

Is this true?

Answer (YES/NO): YES